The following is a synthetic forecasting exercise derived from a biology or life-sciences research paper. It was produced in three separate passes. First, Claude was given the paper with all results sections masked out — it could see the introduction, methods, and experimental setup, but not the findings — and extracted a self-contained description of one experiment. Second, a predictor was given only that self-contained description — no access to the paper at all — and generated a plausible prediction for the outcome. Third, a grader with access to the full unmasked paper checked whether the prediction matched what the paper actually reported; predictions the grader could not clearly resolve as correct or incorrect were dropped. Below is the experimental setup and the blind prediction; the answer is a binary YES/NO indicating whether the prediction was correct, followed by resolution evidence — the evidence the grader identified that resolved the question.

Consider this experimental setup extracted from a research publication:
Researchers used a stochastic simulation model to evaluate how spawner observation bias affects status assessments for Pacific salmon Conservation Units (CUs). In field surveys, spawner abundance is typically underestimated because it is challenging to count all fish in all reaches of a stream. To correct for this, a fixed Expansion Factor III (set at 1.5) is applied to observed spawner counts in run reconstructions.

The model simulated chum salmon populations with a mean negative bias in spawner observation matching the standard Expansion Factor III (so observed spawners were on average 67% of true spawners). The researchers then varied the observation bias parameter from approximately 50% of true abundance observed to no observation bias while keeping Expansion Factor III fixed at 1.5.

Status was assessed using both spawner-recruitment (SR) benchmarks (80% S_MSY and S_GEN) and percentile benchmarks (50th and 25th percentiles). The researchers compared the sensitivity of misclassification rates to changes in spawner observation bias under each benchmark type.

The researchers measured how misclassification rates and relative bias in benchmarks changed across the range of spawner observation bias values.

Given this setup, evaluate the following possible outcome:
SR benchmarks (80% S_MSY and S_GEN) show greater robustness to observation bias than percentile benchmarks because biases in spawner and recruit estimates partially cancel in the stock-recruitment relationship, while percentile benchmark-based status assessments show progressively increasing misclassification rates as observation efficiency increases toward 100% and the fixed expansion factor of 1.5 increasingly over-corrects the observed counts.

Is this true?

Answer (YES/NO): NO